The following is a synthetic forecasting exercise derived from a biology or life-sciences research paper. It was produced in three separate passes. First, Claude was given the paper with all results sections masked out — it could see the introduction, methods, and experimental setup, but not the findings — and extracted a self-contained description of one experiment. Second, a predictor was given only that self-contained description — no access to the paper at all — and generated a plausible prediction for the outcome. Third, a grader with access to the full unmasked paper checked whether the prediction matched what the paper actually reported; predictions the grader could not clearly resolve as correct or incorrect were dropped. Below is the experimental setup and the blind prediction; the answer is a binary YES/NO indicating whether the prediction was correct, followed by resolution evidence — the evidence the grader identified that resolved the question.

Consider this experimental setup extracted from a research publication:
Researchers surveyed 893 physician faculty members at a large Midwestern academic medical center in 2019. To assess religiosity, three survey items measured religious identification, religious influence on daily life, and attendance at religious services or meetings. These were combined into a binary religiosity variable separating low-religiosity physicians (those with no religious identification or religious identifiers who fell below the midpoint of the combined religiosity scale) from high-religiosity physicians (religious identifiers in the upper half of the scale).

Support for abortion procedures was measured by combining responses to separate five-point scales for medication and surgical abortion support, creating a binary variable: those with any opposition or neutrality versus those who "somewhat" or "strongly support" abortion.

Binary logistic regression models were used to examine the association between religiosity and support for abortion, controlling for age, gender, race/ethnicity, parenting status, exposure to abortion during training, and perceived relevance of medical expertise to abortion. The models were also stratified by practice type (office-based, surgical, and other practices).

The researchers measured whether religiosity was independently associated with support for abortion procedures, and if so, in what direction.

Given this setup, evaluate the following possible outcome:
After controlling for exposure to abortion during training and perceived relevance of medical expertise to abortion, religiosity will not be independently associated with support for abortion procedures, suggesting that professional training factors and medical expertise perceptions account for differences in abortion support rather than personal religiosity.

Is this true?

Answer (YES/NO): NO